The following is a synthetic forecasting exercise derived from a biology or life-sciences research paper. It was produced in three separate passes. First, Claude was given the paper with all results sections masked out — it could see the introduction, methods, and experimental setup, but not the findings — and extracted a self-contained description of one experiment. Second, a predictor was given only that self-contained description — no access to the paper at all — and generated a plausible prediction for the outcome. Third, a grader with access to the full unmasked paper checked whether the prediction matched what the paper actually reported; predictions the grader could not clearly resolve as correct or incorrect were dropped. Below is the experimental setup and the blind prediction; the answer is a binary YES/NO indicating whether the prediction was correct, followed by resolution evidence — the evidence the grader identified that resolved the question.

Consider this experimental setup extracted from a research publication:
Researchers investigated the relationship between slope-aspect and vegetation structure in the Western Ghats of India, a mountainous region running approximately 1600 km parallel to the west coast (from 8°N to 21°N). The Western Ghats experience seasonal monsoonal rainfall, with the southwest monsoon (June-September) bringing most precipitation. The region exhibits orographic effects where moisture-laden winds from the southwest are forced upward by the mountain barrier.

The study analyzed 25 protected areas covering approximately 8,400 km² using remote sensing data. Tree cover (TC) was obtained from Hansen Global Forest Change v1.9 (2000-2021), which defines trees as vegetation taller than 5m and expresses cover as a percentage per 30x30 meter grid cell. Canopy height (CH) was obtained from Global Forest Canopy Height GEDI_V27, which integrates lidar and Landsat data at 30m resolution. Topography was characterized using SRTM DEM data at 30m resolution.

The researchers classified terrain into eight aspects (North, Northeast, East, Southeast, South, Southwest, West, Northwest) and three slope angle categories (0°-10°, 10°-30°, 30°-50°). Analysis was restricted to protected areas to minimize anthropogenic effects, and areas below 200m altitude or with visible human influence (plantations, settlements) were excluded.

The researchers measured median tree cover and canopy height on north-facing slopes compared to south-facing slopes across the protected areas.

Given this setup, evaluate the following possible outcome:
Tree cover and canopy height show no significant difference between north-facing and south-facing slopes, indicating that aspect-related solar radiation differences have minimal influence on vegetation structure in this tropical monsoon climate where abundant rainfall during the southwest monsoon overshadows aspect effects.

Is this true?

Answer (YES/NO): NO